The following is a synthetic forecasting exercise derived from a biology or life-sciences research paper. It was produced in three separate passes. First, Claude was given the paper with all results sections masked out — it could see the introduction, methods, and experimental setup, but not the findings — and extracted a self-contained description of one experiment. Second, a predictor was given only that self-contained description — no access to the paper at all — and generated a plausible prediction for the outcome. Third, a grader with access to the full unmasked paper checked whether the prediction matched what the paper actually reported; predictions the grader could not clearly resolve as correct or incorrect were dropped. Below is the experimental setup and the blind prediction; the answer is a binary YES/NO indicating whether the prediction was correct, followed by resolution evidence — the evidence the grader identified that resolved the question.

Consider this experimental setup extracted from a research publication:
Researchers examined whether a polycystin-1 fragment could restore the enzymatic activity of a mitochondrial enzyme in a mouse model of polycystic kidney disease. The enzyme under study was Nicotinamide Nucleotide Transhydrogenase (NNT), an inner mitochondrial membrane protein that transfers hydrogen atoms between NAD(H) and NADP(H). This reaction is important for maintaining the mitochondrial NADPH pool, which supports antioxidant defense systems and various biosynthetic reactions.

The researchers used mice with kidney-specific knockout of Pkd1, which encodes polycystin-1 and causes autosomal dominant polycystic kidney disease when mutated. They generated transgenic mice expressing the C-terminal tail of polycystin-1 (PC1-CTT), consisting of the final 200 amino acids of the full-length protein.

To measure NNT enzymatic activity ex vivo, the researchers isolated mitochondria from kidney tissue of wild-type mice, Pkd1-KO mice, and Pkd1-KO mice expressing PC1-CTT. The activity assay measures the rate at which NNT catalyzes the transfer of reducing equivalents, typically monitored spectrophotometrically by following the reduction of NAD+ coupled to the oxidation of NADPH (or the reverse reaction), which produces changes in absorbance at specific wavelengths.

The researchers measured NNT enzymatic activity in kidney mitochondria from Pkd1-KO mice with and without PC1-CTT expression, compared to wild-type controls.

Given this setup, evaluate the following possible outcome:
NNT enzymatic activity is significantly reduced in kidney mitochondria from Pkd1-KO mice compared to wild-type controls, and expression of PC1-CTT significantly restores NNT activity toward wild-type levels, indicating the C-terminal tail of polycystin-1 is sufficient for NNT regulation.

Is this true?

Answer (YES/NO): YES